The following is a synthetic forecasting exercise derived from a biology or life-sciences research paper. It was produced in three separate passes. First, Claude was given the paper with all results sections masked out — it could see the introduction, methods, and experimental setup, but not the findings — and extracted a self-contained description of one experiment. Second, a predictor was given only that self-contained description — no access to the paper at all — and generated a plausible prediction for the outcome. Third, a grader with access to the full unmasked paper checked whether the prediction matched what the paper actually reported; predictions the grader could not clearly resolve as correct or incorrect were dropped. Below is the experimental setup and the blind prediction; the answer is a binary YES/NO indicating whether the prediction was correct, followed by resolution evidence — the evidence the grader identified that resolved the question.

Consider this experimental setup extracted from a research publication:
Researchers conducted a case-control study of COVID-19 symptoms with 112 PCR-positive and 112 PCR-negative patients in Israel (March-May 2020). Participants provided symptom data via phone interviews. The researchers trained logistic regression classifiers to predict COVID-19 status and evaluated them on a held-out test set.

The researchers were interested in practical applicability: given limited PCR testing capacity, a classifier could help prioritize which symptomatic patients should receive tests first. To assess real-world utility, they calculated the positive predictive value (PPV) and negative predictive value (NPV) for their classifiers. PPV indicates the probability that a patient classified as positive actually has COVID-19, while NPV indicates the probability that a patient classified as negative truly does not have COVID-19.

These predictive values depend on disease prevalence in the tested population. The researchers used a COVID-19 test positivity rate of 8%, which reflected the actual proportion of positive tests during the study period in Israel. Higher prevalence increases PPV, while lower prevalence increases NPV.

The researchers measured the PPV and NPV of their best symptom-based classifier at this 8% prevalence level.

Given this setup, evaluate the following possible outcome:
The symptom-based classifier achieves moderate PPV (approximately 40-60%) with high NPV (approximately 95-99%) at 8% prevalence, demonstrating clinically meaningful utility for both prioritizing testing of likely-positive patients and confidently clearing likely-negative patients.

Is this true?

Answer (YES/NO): NO